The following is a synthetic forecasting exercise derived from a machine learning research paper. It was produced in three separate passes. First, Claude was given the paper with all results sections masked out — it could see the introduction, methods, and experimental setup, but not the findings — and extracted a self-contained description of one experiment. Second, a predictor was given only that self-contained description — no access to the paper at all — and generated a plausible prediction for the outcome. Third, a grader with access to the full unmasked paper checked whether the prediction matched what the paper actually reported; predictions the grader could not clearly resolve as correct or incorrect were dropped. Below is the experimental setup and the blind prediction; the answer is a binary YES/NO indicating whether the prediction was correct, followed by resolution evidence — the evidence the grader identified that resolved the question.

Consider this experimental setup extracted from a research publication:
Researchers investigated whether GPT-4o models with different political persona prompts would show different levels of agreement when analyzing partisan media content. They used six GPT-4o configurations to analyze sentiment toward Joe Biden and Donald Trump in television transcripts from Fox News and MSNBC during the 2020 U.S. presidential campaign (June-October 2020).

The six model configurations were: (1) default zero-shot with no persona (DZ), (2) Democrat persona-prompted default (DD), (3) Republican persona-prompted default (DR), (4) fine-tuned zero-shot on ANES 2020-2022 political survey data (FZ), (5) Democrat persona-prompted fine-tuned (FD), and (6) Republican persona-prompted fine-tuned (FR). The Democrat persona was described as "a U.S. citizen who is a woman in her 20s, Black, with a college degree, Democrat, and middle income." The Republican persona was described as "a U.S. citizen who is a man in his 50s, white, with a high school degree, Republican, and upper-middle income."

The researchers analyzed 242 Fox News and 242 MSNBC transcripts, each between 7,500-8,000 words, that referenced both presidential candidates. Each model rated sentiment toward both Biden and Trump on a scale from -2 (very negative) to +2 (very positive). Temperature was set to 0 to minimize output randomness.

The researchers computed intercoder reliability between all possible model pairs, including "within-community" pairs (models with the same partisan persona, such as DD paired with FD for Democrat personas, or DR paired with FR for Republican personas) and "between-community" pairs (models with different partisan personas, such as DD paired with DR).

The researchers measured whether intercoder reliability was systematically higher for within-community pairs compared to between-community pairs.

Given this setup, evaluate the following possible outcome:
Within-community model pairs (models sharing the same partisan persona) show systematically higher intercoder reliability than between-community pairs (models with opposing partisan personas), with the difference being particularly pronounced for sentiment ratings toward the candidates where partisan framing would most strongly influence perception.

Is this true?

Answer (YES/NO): NO